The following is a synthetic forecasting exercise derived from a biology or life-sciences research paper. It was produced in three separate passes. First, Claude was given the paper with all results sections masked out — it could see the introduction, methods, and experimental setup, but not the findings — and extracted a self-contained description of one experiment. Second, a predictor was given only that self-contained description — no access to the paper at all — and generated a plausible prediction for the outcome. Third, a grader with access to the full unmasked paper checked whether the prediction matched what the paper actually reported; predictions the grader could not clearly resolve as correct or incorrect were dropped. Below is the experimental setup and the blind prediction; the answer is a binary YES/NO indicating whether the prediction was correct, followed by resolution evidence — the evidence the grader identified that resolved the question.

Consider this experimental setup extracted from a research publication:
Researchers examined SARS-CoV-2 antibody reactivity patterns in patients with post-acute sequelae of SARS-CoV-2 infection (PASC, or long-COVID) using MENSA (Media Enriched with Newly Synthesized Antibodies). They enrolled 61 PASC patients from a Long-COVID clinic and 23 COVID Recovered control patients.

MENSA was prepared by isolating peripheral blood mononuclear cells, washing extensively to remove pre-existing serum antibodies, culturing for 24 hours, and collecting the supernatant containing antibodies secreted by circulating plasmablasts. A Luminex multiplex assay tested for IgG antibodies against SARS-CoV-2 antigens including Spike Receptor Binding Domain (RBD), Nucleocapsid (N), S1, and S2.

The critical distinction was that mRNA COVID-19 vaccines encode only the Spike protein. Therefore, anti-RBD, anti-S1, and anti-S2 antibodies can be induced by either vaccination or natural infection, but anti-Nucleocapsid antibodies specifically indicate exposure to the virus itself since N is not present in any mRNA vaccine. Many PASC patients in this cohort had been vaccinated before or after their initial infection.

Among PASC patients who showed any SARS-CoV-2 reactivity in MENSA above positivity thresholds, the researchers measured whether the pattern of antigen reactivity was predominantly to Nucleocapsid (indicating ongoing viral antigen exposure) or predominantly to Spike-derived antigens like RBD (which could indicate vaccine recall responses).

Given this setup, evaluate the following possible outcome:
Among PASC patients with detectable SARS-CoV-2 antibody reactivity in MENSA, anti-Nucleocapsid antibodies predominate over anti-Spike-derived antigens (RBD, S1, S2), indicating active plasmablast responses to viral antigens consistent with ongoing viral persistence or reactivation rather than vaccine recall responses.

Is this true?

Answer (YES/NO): NO